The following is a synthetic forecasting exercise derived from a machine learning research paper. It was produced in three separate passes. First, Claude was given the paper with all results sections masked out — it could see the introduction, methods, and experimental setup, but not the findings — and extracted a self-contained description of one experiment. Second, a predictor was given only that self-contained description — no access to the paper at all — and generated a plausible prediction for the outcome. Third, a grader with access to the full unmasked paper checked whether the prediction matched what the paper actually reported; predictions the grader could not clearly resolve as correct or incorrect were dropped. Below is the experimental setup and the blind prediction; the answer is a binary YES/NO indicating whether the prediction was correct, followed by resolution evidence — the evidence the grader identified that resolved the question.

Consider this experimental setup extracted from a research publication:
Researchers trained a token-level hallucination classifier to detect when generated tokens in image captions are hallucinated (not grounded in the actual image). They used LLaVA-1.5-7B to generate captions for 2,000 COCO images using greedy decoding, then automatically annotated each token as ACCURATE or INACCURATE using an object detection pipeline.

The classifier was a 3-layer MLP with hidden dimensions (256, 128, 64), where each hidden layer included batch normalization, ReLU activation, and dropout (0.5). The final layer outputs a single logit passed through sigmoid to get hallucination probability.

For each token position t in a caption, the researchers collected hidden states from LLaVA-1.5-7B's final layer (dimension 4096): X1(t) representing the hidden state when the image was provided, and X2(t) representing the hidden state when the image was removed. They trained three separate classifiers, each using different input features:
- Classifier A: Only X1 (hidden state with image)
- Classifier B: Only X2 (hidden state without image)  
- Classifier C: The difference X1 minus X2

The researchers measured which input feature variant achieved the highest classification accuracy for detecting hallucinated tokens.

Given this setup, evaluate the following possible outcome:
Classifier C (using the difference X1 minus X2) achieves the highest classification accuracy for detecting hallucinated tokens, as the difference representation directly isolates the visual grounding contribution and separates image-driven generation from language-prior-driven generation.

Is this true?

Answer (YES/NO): YES